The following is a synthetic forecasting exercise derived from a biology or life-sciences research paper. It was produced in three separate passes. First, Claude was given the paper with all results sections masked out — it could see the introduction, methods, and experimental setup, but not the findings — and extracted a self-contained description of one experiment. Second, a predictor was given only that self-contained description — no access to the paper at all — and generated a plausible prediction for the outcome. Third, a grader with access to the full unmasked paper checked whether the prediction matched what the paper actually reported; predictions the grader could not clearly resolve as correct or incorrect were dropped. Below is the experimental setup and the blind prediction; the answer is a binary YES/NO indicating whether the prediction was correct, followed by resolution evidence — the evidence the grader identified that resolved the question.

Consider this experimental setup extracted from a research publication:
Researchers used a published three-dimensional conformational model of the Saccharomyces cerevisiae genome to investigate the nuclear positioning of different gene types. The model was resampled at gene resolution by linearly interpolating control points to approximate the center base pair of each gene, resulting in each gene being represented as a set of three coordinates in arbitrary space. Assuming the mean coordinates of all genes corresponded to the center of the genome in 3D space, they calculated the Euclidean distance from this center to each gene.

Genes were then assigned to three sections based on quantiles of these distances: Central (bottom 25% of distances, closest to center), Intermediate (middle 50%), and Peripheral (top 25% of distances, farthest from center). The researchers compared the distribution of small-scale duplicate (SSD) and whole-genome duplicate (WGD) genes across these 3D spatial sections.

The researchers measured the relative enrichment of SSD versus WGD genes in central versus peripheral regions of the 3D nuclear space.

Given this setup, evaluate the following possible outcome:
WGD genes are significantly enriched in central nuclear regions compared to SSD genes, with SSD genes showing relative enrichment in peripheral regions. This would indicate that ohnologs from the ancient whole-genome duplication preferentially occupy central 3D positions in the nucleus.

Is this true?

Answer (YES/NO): YES